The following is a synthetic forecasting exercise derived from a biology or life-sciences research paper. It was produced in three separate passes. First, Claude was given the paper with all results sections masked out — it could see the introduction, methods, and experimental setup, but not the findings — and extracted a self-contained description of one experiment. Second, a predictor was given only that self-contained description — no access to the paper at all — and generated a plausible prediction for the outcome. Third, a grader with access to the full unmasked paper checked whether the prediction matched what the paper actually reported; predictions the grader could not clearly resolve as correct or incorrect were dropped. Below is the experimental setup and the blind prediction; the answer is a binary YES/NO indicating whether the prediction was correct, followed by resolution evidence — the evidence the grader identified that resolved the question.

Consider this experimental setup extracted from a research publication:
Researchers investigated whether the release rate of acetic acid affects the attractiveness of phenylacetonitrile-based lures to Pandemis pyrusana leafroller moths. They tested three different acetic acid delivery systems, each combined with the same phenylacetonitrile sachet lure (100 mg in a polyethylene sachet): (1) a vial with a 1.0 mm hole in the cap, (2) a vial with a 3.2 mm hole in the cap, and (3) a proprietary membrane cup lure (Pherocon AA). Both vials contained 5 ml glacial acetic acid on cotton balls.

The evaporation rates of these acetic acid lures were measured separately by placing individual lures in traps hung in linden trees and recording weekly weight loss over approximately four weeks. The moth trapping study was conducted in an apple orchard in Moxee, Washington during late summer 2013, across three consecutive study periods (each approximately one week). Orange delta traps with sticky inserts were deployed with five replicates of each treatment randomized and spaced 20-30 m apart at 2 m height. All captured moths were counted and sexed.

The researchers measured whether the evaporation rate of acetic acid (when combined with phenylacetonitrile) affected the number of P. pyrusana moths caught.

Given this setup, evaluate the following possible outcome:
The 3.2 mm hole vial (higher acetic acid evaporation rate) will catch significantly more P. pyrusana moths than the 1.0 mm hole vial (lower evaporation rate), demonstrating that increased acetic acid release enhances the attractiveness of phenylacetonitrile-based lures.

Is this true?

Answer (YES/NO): NO